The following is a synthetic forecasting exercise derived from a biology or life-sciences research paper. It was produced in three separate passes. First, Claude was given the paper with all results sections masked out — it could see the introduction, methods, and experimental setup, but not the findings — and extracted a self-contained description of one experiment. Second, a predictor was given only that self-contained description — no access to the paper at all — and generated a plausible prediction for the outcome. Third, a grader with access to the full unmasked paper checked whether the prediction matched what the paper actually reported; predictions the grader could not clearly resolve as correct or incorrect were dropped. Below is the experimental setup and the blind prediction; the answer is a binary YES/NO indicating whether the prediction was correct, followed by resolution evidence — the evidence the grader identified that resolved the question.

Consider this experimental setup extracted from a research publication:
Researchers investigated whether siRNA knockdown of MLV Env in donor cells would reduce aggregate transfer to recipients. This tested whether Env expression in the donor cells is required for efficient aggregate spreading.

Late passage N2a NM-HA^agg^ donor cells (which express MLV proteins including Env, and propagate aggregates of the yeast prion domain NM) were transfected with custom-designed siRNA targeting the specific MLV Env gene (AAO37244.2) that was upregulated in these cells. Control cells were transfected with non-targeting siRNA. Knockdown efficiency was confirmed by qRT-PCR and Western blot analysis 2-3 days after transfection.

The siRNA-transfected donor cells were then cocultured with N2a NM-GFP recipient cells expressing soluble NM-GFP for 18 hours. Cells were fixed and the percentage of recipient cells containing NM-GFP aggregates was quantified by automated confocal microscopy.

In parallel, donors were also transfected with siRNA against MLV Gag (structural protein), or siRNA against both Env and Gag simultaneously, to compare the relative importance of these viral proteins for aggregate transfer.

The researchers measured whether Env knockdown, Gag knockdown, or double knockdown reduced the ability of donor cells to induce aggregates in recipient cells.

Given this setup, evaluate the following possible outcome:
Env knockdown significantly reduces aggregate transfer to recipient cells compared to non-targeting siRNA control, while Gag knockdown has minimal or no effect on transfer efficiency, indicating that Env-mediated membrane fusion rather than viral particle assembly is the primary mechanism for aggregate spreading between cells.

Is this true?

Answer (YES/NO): NO